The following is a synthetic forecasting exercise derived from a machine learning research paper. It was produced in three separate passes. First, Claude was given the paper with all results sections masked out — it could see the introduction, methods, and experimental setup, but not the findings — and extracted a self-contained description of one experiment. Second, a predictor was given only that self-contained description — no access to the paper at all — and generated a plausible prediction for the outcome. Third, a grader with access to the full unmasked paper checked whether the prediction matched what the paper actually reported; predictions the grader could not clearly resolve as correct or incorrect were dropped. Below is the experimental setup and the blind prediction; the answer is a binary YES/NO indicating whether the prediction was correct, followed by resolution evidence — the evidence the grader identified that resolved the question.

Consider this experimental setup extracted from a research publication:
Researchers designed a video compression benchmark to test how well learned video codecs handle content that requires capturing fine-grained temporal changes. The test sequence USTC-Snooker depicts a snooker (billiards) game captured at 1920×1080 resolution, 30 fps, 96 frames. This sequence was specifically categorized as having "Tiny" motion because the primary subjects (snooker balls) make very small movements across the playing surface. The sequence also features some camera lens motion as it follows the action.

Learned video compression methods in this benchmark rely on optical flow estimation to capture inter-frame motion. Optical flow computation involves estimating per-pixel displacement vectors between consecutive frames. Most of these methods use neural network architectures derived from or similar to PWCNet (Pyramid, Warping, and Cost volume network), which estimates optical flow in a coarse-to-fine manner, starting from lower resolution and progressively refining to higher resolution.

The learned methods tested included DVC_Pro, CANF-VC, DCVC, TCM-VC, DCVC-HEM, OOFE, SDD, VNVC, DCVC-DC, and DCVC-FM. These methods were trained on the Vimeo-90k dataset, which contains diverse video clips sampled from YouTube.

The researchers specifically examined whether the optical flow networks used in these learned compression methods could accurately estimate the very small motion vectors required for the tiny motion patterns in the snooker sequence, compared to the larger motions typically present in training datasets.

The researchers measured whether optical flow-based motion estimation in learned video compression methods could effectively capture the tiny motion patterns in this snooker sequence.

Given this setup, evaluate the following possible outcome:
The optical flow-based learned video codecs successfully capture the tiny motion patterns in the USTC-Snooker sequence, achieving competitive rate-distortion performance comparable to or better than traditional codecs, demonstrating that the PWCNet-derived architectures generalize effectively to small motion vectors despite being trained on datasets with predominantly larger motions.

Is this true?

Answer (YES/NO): NO